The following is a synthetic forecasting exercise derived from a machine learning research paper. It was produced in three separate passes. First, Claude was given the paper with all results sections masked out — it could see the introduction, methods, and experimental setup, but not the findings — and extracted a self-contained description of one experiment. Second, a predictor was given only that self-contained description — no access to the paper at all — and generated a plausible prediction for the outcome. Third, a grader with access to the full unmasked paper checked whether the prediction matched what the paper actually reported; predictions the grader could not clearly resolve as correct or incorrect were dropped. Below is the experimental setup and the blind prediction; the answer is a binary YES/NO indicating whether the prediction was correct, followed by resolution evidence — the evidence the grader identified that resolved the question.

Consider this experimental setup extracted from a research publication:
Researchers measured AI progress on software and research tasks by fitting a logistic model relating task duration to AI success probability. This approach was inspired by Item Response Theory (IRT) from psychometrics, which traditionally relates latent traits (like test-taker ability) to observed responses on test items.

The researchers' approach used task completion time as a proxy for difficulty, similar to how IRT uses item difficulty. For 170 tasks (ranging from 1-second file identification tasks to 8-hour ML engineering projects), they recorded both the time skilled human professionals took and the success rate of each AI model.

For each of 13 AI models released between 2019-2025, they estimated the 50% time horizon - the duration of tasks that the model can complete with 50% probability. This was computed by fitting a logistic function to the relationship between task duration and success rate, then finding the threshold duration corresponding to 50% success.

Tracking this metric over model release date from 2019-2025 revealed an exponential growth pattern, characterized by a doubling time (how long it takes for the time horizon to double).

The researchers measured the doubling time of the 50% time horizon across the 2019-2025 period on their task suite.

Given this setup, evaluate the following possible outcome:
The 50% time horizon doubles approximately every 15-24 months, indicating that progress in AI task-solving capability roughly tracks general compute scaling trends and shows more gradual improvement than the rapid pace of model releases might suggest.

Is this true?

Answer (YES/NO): NO